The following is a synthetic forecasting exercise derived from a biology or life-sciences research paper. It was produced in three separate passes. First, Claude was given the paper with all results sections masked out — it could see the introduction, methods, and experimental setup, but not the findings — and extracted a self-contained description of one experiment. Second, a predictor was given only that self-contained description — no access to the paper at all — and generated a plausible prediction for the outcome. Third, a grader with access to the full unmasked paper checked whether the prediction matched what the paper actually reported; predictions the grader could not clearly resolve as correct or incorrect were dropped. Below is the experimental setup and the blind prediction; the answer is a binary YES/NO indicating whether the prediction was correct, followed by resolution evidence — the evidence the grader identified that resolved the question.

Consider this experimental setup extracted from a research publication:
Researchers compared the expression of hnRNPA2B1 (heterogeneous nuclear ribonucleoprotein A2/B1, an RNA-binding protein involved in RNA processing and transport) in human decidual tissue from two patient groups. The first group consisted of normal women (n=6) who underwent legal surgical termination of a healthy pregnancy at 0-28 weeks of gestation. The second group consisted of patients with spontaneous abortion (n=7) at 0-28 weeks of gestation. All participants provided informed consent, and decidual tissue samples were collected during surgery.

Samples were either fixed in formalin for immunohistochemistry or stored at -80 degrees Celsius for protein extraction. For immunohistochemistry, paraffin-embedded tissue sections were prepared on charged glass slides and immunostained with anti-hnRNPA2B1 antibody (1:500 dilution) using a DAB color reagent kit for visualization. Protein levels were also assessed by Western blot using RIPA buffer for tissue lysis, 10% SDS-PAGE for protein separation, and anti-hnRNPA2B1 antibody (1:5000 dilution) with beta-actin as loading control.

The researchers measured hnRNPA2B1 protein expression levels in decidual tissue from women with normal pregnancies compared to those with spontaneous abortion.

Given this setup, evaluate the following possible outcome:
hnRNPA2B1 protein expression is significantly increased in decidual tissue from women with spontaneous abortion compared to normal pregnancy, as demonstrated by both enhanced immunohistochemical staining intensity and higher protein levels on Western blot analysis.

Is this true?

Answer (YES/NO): NO